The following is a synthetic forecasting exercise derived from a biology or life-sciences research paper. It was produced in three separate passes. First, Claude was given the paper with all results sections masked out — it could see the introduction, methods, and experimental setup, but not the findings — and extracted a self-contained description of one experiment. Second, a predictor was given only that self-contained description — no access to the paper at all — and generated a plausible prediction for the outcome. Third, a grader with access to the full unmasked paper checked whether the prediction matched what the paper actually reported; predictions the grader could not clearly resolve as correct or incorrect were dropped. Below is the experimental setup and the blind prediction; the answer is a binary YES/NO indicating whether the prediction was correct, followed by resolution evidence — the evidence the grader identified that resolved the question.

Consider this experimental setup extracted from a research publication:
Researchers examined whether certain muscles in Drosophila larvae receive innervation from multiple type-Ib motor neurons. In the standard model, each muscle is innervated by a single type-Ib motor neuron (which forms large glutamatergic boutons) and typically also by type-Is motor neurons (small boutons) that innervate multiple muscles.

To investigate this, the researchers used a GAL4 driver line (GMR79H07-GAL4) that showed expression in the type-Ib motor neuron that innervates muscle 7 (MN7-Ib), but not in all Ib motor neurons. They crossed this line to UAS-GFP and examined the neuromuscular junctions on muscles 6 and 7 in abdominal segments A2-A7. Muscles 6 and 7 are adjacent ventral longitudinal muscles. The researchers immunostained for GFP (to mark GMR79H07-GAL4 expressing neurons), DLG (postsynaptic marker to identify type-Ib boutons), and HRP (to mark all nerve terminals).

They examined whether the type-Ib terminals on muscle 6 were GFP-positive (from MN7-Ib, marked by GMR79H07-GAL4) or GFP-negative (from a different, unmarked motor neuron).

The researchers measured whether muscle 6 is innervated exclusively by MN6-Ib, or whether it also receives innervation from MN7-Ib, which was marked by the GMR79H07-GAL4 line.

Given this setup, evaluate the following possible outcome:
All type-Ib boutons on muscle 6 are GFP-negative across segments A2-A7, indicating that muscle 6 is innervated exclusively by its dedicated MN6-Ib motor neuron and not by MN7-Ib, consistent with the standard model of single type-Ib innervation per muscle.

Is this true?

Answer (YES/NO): NO